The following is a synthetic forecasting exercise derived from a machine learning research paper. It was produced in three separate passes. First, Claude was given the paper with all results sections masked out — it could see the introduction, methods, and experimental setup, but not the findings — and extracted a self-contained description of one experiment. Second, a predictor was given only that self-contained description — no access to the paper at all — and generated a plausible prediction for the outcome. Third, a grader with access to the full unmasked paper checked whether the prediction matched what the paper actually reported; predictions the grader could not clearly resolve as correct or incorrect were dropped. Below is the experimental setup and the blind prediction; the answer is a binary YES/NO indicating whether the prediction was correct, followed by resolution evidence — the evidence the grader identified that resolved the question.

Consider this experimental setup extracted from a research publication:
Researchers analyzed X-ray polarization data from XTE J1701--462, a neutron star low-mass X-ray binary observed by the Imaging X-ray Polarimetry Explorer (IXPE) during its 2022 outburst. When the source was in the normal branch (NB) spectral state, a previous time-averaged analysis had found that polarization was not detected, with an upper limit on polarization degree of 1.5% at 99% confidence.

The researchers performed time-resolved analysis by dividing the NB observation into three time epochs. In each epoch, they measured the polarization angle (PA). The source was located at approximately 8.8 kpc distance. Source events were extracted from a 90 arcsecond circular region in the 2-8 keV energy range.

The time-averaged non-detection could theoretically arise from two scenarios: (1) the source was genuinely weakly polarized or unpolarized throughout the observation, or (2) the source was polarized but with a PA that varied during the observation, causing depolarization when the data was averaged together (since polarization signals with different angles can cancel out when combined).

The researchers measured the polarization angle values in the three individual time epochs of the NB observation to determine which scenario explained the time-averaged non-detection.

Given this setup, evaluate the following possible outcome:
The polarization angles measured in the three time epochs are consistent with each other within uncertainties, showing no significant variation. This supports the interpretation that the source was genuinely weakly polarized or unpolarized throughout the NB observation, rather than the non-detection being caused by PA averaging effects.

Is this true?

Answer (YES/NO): NO